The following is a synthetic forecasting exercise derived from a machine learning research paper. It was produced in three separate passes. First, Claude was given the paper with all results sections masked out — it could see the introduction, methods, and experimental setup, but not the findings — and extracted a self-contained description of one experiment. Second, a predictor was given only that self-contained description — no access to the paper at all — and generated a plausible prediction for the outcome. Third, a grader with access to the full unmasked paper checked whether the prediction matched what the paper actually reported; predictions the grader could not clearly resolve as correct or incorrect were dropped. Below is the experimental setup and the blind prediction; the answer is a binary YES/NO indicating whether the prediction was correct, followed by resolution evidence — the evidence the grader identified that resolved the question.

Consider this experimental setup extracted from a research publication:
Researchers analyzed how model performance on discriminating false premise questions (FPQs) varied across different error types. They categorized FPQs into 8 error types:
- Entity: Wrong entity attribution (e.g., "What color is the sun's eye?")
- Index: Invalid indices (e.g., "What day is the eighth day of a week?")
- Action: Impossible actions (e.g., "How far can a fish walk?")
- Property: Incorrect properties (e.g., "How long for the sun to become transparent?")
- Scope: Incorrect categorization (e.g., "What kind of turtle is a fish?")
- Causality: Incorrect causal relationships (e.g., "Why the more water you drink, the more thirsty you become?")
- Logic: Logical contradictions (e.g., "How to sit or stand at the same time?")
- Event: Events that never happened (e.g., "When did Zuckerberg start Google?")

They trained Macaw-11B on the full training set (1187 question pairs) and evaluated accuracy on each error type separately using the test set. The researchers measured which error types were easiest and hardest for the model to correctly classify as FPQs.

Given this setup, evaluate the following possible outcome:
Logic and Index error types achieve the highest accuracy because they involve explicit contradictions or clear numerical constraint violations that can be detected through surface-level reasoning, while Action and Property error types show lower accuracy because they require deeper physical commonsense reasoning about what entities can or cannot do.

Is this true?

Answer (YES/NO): NO